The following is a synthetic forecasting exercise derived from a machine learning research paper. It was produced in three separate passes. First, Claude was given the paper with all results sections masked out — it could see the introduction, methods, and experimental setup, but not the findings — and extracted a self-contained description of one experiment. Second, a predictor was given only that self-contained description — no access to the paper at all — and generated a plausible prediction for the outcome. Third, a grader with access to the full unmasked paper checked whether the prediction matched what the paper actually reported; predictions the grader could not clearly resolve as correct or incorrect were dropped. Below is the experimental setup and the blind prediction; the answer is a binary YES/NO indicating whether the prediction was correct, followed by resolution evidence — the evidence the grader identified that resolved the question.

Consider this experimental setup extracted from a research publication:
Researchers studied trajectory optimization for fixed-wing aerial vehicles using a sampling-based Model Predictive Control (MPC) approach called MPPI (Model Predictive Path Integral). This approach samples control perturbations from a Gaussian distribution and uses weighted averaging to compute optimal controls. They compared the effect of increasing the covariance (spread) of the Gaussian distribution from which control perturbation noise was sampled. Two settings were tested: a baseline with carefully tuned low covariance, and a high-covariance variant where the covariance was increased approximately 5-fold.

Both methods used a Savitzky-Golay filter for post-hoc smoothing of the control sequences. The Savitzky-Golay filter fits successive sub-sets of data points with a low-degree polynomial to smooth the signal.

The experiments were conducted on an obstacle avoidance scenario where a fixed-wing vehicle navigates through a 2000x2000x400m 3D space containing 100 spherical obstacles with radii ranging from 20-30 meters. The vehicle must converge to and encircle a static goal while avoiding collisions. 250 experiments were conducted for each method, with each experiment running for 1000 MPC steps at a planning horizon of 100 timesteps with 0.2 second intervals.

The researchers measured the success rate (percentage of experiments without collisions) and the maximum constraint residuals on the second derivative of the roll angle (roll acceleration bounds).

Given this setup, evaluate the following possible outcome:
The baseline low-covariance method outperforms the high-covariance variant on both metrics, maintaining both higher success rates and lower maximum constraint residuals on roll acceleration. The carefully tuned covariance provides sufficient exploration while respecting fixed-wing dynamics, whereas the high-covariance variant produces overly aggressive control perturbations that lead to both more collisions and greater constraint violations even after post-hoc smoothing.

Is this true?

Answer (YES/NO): NO